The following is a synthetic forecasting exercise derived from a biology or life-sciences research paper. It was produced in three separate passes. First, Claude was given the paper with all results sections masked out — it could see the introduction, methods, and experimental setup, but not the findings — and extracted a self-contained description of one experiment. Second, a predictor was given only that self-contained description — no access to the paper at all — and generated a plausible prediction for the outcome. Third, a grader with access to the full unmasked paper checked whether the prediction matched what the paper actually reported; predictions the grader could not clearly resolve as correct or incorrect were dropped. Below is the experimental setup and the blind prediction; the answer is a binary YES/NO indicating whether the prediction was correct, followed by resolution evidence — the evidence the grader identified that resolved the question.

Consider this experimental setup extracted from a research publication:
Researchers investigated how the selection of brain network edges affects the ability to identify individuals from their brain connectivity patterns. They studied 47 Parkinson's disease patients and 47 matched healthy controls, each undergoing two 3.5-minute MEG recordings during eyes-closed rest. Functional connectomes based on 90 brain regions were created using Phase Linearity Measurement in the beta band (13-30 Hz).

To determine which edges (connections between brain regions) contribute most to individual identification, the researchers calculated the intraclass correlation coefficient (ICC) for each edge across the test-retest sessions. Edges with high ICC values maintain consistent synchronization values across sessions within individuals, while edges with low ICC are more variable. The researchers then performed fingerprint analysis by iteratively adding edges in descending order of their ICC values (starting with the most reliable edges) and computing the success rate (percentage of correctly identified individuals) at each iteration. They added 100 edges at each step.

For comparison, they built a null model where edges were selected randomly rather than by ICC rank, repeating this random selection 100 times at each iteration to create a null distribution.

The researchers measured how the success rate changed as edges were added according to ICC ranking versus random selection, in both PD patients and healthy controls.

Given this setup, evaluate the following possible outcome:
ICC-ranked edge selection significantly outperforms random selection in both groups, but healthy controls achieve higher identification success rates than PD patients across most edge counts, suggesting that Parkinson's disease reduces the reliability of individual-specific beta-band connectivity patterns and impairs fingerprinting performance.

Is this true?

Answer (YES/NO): YES